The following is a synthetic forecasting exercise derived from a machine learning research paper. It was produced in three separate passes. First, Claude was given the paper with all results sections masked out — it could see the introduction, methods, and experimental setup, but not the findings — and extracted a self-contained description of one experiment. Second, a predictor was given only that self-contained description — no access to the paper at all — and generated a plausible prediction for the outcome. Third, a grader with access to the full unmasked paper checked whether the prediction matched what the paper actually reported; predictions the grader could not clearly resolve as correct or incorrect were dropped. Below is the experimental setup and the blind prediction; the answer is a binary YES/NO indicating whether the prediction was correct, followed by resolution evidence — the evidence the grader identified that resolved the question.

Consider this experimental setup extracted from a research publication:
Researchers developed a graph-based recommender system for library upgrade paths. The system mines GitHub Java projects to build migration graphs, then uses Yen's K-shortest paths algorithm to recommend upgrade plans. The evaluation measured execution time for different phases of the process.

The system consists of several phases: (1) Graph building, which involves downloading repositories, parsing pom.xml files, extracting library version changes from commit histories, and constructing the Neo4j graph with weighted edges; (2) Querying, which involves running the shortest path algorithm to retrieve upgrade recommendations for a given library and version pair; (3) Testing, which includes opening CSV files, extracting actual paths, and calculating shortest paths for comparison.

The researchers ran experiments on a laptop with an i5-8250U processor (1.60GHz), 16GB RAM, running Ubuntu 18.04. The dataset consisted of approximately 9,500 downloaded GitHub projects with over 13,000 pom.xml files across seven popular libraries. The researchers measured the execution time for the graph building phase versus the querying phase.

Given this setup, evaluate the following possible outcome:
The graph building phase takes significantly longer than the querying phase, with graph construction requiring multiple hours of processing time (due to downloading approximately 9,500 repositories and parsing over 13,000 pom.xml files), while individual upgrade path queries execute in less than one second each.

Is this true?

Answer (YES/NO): YES